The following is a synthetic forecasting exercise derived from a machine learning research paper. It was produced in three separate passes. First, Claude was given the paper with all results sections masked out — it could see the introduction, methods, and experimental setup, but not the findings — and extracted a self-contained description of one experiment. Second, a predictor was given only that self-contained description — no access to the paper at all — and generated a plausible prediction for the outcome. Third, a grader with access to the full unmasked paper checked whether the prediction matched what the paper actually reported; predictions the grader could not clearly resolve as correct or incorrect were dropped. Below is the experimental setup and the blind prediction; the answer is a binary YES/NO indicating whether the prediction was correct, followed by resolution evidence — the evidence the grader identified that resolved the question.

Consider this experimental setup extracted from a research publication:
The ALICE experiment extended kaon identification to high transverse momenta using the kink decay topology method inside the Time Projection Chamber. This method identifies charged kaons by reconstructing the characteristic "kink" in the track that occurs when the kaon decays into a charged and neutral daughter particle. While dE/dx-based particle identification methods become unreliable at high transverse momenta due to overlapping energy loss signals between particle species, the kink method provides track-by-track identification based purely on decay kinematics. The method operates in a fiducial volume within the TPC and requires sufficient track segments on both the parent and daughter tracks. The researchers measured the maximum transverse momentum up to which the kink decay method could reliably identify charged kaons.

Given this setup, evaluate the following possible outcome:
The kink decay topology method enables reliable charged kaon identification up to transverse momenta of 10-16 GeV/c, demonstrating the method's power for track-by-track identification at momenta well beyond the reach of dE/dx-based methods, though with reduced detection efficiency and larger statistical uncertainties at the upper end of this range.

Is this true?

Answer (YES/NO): NO